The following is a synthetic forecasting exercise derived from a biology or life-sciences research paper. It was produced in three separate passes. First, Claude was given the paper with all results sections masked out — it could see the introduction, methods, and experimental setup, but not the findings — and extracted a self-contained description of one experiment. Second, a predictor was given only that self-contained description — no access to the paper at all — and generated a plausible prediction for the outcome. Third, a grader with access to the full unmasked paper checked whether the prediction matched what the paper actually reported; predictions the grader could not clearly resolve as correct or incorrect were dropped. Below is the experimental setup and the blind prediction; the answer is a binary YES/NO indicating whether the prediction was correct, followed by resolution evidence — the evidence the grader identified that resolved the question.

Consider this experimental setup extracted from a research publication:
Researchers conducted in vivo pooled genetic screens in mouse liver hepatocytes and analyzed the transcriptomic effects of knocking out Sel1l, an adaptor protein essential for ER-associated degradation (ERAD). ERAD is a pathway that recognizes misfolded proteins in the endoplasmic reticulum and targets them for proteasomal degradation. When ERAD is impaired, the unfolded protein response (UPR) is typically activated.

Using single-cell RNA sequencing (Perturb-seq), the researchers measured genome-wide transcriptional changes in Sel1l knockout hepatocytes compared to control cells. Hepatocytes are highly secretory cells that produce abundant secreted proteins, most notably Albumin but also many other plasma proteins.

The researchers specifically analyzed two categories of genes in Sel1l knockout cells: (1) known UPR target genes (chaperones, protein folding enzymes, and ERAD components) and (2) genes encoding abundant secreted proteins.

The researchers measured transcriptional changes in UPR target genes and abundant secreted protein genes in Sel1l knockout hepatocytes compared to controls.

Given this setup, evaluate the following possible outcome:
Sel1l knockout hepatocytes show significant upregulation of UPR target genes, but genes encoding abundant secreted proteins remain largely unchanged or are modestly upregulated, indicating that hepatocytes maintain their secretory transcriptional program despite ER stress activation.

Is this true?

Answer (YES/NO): NO